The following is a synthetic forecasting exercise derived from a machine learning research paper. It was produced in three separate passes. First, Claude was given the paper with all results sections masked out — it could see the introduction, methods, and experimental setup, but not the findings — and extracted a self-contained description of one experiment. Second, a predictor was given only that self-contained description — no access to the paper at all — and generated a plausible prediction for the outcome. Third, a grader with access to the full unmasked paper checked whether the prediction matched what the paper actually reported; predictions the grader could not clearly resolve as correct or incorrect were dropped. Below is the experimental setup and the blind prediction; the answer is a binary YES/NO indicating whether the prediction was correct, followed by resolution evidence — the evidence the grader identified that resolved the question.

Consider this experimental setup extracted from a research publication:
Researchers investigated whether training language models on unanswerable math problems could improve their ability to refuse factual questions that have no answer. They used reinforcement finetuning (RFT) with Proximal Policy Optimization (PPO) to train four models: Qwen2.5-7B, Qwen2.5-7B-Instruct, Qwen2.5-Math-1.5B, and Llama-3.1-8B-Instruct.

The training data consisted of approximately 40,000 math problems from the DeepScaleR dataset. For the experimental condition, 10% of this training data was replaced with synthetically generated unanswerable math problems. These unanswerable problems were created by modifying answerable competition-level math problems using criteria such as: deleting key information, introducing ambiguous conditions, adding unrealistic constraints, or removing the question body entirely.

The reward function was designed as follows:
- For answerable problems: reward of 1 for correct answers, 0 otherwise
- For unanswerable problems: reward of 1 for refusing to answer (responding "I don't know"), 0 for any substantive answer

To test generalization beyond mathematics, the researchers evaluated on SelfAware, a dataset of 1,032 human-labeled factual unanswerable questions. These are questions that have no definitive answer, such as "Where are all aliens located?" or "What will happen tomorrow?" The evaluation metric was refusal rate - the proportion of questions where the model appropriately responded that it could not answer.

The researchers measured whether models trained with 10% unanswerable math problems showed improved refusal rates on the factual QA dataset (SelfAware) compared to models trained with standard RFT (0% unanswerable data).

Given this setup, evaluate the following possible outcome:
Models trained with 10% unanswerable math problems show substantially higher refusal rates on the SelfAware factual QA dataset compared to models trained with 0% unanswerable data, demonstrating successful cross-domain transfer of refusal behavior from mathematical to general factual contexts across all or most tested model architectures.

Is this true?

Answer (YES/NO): YES